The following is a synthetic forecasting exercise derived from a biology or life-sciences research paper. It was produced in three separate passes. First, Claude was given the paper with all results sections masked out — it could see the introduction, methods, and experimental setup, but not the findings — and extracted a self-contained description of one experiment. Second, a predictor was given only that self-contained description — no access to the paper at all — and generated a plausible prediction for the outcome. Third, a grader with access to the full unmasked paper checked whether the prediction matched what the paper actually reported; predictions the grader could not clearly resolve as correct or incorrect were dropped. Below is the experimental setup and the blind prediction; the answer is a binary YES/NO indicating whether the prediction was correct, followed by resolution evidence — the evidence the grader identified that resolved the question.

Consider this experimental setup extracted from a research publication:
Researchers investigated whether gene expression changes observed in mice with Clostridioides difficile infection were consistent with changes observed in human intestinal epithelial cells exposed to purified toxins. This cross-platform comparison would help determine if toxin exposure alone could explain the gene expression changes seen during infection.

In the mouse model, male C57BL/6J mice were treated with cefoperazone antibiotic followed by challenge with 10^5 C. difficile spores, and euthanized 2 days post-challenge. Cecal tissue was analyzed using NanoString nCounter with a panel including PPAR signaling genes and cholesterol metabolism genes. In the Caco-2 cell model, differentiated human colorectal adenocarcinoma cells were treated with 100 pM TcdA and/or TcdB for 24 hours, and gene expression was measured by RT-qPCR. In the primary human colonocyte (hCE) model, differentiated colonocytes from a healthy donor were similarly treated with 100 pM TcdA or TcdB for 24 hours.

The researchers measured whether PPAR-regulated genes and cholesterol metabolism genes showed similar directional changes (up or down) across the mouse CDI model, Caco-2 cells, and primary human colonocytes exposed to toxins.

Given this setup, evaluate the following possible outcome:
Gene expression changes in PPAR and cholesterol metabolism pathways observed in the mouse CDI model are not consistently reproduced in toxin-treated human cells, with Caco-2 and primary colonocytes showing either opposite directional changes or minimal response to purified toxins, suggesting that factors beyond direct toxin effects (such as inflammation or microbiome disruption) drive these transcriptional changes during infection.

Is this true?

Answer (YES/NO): NO